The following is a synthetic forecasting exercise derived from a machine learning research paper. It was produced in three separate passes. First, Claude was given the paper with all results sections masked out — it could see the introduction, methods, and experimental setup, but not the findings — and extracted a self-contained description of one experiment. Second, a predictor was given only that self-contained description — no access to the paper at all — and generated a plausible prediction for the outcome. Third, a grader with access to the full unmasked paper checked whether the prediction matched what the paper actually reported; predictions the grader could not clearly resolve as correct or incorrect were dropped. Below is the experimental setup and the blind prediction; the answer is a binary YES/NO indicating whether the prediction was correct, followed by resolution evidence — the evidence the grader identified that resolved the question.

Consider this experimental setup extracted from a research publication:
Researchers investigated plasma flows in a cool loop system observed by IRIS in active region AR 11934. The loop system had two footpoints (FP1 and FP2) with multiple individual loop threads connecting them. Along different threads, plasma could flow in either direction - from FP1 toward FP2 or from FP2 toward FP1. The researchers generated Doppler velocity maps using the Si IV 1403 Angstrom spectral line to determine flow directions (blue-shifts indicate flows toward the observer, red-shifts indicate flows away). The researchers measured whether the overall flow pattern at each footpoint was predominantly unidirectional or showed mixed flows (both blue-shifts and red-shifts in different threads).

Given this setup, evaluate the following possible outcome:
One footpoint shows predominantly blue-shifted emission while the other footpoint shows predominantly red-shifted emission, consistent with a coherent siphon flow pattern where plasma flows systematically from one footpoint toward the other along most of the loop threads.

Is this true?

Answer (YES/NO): NO